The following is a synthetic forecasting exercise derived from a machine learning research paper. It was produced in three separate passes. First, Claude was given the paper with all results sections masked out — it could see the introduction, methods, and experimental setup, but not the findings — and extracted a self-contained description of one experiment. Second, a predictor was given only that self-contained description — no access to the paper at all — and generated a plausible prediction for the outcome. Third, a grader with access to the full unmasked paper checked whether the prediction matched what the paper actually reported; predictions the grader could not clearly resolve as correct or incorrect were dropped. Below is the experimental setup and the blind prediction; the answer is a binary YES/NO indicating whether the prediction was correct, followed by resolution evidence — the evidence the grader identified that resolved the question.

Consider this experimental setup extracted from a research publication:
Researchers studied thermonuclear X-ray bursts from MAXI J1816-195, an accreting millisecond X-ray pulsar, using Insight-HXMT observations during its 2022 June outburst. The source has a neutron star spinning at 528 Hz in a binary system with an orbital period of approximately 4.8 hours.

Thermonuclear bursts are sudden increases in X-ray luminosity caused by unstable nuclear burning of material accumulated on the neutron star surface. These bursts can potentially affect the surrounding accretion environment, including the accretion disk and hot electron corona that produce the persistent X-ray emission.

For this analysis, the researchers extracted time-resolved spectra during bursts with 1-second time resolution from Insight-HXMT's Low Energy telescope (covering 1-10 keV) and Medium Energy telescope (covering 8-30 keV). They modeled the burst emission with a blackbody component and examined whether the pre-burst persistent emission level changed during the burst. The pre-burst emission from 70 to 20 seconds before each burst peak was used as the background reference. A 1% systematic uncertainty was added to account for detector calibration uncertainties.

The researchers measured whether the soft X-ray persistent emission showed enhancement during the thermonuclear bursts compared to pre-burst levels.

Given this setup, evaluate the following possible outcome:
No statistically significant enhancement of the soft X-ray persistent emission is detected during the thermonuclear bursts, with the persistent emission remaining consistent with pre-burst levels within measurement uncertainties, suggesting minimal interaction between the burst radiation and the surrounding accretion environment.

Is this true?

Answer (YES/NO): NO